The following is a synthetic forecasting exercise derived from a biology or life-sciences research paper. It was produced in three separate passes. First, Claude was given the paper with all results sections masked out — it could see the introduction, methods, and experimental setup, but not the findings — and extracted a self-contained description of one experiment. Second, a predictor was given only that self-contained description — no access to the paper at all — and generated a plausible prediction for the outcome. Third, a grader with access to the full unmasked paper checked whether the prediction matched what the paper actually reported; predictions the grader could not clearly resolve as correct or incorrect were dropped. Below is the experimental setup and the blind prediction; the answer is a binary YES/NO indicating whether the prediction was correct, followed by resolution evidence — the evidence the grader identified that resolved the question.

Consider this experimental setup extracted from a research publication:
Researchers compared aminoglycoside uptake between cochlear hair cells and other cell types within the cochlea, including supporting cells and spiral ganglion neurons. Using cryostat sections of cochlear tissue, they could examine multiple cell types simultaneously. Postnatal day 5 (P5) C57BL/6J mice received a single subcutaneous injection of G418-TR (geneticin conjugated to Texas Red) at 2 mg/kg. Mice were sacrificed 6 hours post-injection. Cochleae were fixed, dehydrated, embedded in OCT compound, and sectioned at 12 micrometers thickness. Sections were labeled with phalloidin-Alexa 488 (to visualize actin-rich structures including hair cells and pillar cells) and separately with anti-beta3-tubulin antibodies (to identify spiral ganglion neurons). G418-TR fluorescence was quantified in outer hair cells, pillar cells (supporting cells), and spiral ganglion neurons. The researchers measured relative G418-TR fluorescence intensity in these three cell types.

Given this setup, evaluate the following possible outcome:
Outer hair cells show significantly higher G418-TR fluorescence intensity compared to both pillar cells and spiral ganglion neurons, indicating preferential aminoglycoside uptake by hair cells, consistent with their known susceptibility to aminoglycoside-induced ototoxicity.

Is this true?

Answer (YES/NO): YES